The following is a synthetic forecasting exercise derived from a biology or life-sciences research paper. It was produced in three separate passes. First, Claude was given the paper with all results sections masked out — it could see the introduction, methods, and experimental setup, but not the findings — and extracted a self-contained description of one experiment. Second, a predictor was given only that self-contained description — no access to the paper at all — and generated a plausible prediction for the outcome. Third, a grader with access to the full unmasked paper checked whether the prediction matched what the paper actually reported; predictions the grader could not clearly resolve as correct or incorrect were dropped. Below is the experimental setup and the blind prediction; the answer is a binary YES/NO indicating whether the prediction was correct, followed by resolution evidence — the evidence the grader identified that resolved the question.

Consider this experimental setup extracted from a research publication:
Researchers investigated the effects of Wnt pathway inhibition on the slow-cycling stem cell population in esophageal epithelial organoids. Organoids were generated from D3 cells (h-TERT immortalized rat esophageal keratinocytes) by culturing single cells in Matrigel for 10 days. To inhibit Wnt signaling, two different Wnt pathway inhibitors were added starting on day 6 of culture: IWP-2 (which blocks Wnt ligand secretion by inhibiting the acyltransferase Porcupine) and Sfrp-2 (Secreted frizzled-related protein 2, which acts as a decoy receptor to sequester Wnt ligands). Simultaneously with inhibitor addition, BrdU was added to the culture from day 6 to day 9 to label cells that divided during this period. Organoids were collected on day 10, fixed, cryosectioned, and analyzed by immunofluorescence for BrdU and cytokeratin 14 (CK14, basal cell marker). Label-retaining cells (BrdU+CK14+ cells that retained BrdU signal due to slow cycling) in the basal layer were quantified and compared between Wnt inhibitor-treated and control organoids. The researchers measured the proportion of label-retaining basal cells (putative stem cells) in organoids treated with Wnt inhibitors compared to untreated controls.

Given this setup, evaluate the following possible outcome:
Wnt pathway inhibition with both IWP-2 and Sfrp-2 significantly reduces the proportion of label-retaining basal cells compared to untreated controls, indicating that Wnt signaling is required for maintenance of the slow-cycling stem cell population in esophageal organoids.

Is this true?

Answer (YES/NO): NO